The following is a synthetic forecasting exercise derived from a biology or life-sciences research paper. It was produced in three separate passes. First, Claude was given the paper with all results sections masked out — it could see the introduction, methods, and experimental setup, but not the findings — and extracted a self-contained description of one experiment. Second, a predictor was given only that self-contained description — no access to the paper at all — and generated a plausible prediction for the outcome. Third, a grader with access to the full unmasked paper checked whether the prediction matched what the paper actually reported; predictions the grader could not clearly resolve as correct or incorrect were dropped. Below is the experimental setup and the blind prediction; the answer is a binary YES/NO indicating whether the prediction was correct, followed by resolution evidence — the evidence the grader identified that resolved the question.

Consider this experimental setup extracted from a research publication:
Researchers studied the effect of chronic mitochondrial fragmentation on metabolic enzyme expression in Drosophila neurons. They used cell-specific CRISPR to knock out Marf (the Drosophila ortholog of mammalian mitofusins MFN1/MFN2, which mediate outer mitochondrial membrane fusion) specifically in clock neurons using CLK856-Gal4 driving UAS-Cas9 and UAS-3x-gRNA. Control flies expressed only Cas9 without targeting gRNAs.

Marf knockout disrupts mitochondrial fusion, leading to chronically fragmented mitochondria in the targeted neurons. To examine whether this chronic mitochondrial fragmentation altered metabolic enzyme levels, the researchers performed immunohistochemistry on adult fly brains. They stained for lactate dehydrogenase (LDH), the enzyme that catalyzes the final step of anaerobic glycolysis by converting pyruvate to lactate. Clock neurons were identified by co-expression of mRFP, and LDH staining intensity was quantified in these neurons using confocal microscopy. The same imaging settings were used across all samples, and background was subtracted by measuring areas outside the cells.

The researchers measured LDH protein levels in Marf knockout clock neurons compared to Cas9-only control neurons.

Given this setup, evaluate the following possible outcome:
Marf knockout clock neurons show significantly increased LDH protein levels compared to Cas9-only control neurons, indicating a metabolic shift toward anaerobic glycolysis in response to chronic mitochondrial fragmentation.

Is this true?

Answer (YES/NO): YES